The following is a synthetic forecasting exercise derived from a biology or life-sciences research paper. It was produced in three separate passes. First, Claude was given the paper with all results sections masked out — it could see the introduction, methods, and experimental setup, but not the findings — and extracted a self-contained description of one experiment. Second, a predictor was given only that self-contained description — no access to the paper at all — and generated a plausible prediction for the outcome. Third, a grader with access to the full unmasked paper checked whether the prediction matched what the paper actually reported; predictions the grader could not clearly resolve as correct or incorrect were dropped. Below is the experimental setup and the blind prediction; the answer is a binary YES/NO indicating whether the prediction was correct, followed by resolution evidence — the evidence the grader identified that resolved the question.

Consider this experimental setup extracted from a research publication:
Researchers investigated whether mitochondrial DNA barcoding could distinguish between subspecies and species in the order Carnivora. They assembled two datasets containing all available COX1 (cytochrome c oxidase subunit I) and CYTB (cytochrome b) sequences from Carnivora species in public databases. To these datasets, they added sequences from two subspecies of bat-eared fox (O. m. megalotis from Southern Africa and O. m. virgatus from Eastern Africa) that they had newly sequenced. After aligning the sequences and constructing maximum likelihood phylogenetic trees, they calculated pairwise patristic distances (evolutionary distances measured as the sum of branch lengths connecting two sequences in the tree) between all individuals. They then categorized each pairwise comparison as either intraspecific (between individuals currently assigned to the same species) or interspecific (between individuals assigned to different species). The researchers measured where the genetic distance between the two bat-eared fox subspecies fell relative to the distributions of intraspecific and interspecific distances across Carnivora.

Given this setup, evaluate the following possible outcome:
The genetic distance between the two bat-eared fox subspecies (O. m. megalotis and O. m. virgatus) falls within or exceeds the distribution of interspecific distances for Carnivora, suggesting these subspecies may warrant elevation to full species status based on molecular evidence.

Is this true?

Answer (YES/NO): NO